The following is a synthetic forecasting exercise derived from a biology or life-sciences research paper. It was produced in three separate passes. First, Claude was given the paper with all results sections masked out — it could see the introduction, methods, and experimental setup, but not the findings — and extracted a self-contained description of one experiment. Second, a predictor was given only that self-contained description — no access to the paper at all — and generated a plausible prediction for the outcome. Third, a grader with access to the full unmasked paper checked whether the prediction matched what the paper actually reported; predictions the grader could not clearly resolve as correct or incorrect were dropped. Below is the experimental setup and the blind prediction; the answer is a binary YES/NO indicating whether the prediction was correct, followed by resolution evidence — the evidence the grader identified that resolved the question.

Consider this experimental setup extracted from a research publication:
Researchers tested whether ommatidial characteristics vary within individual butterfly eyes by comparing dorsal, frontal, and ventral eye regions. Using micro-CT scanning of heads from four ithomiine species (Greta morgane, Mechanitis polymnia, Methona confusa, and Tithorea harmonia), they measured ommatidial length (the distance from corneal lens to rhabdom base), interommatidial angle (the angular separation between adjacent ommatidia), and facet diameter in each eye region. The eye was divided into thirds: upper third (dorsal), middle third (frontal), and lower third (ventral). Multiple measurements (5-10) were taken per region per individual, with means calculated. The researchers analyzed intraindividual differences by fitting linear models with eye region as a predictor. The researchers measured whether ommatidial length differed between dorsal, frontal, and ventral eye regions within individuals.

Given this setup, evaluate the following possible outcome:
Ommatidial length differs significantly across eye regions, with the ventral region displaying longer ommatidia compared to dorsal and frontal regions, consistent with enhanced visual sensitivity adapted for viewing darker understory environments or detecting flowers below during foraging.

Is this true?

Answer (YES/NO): NO